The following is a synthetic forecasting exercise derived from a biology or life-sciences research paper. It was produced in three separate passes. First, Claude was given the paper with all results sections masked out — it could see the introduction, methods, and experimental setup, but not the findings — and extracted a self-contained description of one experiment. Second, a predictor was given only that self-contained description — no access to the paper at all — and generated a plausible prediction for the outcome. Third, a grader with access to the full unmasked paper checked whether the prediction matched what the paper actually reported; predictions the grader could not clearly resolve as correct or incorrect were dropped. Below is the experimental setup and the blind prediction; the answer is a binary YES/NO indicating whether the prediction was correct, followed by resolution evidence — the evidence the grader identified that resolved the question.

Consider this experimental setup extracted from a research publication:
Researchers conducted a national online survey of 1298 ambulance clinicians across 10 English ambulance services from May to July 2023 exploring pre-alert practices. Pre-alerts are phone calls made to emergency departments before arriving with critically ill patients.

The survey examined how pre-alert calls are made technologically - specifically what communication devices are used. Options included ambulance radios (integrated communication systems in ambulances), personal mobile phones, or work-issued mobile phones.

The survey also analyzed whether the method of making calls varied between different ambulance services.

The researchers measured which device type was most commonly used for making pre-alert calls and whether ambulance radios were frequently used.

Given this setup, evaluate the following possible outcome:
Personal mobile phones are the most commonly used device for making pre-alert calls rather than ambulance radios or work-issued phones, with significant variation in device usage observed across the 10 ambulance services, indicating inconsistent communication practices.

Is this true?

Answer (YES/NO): YES